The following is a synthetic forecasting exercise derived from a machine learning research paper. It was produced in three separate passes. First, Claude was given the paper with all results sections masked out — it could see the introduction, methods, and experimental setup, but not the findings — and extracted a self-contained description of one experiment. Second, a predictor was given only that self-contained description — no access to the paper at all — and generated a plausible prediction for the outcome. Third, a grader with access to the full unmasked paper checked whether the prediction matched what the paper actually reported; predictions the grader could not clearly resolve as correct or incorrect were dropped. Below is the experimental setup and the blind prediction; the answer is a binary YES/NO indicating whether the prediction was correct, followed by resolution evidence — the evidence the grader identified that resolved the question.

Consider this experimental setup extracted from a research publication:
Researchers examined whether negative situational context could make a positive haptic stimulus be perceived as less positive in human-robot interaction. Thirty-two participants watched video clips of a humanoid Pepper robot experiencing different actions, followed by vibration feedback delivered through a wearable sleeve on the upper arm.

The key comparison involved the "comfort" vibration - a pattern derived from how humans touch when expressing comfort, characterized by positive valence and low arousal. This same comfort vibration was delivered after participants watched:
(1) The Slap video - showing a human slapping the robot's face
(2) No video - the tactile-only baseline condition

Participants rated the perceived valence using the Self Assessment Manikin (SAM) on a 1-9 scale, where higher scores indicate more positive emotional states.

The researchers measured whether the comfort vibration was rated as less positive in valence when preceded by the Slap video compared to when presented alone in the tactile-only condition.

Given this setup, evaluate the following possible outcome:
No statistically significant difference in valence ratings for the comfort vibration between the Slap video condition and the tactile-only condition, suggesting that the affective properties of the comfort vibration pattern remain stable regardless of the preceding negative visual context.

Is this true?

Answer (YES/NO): NO